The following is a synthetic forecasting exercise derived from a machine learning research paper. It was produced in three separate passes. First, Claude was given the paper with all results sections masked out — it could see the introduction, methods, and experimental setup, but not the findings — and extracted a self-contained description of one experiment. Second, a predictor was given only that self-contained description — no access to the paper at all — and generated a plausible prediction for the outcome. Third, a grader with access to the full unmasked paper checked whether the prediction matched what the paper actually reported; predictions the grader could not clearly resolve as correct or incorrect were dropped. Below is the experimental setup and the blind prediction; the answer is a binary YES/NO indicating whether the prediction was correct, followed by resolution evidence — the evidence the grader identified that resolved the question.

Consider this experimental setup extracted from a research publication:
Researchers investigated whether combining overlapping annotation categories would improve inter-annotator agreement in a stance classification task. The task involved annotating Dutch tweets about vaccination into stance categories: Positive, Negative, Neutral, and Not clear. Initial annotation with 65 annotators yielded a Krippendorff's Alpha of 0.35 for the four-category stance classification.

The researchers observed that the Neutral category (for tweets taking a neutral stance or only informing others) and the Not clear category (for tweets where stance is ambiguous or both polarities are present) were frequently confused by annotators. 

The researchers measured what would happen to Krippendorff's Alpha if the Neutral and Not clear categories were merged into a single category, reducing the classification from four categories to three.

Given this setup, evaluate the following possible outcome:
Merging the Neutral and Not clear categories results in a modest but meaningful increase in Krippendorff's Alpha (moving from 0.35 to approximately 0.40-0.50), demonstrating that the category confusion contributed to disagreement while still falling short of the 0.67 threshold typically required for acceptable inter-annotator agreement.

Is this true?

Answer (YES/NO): YES